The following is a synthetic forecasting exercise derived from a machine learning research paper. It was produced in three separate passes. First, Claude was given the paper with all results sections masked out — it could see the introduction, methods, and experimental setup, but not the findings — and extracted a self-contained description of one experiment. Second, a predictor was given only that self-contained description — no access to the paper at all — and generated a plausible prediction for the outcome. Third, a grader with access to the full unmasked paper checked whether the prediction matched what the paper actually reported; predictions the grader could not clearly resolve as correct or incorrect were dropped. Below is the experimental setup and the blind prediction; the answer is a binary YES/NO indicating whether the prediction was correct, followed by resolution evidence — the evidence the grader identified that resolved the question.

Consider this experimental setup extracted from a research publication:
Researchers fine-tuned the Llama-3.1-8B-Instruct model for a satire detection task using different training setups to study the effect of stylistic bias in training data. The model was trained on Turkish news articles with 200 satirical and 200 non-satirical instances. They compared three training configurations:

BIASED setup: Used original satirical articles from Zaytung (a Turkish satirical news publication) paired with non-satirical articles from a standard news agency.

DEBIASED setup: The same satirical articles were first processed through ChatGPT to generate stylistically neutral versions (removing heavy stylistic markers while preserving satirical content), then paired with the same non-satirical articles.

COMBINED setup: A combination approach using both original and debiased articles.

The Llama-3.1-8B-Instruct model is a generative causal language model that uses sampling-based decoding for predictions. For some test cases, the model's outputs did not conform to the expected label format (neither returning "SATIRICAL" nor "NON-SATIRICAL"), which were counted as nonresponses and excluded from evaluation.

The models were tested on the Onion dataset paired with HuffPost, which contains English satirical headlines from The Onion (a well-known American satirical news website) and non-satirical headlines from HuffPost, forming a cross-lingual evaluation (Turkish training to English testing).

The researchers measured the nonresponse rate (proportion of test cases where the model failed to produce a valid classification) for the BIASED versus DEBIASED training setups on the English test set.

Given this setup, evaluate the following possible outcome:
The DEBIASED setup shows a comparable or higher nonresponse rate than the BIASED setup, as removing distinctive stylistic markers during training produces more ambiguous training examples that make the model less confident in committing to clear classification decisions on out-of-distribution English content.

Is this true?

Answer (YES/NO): NO